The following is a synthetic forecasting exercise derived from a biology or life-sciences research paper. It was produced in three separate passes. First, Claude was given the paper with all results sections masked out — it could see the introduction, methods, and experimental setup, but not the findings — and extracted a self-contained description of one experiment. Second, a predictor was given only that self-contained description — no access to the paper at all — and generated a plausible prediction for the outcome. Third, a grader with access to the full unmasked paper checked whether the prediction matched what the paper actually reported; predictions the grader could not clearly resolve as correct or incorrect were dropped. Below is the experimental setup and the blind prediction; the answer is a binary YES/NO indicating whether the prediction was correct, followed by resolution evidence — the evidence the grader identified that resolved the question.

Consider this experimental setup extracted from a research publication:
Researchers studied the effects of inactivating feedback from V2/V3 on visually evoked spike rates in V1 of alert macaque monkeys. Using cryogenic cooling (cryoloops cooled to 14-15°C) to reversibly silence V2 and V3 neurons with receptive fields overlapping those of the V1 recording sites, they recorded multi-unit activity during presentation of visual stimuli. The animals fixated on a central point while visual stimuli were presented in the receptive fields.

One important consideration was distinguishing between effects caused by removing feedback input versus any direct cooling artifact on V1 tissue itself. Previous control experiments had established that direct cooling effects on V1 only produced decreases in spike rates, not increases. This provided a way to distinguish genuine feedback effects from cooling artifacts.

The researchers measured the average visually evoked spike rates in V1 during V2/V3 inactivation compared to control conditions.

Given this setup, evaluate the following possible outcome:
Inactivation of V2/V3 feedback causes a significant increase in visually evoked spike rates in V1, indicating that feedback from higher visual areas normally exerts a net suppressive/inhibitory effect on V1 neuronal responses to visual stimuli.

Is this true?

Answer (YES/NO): YES